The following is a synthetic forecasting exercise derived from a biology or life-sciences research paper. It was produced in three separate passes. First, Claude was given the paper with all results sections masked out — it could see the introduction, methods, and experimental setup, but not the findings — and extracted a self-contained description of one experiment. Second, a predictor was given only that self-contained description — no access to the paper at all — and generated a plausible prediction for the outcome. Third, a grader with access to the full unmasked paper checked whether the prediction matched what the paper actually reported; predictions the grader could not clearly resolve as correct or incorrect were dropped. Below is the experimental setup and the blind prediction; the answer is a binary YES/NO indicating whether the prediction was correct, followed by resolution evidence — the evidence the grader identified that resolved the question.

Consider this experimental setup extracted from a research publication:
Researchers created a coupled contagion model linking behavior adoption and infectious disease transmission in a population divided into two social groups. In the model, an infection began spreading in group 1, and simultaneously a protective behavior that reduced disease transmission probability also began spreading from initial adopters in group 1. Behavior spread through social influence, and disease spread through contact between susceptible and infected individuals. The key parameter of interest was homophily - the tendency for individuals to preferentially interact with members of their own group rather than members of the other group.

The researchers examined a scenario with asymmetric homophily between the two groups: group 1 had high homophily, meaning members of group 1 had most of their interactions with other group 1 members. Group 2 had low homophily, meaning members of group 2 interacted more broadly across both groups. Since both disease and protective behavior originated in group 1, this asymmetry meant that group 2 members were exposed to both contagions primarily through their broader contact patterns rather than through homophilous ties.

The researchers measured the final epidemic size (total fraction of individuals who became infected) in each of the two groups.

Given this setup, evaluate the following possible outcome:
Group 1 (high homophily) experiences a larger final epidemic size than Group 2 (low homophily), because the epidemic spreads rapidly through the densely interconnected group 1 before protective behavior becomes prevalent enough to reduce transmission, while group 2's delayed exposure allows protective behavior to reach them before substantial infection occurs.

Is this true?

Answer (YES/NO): NO